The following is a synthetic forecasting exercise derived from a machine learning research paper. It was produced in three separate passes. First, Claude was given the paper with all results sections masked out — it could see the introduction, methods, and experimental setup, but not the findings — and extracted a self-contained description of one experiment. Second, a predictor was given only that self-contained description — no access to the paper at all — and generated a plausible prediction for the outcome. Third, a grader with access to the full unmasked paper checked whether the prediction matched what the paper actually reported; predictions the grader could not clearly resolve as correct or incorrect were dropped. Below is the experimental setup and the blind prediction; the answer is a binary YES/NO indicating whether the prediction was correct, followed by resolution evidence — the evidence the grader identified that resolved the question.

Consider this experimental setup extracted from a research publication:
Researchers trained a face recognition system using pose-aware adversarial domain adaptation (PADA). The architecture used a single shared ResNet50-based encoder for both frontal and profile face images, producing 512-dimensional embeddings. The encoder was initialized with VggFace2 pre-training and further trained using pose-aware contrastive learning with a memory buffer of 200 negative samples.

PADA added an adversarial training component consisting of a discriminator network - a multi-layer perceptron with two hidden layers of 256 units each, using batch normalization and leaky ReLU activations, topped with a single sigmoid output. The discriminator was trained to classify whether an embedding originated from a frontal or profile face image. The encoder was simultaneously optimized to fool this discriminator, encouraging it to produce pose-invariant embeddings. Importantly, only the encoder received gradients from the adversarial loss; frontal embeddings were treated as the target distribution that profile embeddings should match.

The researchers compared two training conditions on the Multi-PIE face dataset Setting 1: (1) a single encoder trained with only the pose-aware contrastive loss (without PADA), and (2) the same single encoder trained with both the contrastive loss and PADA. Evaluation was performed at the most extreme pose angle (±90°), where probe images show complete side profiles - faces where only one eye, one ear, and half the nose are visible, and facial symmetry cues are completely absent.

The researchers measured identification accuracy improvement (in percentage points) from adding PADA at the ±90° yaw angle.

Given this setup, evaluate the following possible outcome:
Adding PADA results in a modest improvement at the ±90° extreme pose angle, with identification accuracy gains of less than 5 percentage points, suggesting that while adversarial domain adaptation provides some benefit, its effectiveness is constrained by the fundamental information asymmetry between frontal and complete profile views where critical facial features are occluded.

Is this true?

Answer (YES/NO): YES